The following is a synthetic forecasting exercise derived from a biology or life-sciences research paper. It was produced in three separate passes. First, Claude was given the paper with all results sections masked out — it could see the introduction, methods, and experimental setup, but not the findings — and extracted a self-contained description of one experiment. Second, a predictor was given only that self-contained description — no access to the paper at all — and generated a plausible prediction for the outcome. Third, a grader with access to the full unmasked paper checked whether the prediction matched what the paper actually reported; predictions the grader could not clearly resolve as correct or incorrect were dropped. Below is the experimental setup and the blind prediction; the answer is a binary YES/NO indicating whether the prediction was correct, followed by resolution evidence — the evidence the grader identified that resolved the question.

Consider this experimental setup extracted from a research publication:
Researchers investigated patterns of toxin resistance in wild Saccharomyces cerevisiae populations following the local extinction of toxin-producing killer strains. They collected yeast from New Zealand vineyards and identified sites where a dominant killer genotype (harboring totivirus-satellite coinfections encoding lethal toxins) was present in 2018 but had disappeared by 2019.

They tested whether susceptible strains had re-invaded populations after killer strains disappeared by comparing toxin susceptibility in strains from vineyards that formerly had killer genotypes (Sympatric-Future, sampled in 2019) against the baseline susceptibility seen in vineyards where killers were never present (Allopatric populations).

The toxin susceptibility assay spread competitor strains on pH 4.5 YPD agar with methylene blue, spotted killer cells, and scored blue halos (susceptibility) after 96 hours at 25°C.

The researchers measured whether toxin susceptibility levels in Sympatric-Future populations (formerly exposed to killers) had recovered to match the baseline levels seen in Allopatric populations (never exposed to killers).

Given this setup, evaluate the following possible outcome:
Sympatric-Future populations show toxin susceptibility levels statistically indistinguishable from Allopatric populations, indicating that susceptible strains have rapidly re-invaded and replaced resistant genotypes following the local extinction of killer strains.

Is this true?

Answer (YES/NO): NO